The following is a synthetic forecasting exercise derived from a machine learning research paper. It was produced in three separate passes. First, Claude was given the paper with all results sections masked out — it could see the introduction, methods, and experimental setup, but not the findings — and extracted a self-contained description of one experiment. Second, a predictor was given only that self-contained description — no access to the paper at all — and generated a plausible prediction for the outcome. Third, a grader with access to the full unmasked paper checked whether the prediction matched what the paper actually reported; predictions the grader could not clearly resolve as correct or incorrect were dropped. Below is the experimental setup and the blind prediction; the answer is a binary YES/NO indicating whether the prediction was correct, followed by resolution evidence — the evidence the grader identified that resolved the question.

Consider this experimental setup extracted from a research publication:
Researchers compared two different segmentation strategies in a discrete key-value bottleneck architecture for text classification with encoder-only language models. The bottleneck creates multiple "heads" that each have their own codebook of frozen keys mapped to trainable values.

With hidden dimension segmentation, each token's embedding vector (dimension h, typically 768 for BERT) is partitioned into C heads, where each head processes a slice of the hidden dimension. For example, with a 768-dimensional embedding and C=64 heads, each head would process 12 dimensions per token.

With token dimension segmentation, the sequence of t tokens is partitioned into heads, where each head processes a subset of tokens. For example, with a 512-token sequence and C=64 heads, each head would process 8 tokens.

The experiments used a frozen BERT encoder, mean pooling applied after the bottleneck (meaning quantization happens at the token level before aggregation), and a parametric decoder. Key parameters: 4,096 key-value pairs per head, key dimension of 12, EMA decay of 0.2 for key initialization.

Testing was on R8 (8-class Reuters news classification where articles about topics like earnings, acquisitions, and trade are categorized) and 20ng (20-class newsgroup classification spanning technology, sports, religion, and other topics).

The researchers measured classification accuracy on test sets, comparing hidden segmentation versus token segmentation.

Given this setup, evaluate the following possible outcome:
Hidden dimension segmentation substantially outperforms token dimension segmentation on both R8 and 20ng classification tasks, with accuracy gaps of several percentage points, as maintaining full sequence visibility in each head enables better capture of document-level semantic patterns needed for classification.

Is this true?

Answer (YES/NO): NO